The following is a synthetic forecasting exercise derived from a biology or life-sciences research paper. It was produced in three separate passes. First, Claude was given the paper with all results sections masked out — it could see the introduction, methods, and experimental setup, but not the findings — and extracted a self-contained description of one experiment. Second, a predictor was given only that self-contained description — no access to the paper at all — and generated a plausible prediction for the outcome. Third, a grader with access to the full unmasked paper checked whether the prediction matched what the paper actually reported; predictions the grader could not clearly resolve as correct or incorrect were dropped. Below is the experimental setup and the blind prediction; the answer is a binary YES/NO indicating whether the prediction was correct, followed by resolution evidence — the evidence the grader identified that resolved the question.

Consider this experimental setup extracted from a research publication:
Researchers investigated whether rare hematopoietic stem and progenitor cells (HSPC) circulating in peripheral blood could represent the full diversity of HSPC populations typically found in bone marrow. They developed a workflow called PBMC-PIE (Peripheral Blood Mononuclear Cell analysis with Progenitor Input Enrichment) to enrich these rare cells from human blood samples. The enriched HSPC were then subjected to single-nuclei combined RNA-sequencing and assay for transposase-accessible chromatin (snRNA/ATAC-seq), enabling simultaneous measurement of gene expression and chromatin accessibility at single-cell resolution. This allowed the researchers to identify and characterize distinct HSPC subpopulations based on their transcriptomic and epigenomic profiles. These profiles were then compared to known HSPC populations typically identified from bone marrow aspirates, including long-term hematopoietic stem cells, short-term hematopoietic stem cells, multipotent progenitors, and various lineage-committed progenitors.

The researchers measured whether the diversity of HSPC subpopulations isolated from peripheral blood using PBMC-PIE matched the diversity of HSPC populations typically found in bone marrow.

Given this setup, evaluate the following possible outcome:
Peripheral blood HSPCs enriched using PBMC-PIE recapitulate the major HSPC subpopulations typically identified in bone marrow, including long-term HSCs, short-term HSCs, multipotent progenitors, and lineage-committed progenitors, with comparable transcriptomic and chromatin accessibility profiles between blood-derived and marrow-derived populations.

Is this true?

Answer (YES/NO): YES